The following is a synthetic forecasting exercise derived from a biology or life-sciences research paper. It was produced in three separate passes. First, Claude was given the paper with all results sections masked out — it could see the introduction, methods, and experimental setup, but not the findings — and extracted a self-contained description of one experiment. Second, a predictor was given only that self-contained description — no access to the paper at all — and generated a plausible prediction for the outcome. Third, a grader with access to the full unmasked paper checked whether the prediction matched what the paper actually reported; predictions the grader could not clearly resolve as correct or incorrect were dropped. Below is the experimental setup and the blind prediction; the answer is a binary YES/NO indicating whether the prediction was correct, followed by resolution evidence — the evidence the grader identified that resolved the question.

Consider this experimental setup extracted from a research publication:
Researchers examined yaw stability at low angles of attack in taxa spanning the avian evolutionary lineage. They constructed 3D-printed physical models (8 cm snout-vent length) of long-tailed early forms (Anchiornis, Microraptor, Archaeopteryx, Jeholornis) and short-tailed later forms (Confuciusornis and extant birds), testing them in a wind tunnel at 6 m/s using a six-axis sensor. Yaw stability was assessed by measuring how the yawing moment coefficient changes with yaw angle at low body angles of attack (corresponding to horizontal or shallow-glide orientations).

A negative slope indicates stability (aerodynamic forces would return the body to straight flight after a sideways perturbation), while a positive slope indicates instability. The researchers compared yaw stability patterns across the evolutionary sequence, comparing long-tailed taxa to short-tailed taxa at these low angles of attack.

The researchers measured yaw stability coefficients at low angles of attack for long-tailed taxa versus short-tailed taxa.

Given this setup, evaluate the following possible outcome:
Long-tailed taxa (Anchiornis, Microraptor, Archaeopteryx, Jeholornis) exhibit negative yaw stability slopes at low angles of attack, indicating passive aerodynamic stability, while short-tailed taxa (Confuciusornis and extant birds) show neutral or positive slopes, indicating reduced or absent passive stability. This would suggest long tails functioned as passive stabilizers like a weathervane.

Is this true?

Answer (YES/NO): YES